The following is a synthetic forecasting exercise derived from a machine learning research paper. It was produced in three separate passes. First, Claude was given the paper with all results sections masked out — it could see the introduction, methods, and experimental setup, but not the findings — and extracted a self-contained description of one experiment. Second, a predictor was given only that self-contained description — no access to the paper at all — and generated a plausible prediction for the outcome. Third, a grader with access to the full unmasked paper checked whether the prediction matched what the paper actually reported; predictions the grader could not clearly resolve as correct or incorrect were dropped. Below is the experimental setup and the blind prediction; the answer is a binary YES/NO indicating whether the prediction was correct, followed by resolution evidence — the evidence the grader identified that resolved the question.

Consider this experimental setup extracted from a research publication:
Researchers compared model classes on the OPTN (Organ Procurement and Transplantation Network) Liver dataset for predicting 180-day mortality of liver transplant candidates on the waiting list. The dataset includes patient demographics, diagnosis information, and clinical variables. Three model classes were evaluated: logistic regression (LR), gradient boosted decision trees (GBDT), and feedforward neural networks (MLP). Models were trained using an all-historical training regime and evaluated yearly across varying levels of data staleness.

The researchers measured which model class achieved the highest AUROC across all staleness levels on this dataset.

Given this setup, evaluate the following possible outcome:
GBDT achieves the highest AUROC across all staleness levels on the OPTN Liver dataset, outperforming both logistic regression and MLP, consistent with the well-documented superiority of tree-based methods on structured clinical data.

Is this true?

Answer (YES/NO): YES